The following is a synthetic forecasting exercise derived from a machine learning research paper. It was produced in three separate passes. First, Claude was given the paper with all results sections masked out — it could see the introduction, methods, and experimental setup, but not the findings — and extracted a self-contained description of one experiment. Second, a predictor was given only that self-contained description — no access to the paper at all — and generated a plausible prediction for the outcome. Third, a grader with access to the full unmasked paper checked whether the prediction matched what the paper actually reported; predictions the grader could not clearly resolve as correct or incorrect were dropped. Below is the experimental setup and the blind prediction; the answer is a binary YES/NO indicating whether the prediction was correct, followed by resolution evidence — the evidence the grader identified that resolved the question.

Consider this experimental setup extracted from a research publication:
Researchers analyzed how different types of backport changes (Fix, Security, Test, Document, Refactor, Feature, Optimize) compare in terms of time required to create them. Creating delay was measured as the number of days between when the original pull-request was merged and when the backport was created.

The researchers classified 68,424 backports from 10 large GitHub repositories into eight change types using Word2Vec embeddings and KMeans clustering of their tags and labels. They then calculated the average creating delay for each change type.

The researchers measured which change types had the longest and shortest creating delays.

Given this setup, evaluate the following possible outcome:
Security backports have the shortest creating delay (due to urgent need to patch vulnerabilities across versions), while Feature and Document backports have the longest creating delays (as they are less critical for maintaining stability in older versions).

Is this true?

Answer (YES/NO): NO